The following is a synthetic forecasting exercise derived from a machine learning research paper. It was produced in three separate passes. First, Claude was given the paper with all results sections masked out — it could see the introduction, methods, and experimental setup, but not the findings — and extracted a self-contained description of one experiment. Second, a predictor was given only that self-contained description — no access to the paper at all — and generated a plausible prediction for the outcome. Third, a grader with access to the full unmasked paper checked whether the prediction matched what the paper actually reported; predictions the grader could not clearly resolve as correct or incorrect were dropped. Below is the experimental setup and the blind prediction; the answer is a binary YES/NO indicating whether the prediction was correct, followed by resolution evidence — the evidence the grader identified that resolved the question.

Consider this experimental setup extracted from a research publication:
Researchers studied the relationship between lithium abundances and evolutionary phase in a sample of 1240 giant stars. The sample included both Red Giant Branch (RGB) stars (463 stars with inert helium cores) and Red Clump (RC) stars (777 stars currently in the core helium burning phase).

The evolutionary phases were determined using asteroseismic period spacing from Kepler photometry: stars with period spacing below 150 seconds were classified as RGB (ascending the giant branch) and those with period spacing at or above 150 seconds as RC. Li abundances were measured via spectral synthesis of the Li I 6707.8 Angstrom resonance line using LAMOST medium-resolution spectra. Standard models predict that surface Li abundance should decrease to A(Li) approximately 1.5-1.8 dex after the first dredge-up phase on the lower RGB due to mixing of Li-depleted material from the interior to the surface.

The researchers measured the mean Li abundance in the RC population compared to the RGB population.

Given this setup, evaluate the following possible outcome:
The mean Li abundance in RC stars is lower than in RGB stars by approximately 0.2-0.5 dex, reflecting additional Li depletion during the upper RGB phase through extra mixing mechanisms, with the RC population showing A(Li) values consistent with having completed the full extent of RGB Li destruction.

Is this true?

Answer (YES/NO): NO